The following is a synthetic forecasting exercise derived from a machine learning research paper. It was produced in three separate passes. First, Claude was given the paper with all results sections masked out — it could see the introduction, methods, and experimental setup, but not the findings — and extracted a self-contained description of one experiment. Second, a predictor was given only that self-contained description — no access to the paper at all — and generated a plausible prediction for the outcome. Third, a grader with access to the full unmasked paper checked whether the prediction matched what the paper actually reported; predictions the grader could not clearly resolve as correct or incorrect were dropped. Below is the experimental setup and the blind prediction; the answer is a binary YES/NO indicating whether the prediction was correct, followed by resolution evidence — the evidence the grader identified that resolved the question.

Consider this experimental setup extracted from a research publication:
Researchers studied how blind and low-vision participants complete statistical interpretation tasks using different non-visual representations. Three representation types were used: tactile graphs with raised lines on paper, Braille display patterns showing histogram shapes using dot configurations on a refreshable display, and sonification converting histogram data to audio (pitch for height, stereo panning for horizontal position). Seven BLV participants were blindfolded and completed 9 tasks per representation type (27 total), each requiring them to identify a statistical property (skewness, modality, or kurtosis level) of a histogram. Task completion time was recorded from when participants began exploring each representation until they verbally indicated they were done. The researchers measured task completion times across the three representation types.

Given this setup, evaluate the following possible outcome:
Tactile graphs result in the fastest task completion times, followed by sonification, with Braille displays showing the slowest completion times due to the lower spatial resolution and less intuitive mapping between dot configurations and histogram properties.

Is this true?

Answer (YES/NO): NO